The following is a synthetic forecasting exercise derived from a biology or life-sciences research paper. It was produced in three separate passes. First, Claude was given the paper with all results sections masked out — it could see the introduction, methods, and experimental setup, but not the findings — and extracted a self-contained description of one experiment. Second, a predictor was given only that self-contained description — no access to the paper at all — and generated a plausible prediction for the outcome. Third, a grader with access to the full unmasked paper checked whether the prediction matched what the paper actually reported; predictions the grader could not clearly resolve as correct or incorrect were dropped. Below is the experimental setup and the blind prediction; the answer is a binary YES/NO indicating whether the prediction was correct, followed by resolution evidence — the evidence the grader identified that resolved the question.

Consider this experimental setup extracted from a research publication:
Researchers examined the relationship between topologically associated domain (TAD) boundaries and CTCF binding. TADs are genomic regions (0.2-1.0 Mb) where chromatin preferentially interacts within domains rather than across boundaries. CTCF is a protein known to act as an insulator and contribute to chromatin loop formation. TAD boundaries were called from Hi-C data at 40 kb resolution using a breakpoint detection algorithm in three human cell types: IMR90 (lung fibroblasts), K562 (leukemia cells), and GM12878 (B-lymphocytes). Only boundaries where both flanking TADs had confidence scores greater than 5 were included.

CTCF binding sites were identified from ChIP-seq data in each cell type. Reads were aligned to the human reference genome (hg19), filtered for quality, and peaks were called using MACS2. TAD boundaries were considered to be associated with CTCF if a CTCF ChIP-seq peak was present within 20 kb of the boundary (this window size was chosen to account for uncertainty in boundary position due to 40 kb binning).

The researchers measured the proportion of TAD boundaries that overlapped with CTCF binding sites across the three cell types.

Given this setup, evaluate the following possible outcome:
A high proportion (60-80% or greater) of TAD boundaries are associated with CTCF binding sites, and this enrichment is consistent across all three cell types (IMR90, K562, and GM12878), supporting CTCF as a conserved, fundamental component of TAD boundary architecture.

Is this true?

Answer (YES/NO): YES